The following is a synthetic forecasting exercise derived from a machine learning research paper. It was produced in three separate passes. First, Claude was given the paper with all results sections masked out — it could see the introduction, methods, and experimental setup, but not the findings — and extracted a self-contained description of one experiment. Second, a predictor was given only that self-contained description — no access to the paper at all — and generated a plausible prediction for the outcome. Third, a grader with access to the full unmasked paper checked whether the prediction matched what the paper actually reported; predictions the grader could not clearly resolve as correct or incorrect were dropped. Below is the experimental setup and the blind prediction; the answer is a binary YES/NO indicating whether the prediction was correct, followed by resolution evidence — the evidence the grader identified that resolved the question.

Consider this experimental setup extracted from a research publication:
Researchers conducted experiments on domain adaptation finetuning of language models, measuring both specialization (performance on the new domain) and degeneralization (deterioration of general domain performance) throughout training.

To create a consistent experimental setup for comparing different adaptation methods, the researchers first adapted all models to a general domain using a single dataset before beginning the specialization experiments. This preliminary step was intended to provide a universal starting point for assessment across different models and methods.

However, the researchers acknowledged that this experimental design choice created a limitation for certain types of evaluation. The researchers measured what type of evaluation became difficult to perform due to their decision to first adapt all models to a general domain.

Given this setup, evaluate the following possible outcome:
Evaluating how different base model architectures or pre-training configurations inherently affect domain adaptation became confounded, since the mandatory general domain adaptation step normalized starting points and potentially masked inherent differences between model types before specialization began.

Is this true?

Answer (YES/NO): NO